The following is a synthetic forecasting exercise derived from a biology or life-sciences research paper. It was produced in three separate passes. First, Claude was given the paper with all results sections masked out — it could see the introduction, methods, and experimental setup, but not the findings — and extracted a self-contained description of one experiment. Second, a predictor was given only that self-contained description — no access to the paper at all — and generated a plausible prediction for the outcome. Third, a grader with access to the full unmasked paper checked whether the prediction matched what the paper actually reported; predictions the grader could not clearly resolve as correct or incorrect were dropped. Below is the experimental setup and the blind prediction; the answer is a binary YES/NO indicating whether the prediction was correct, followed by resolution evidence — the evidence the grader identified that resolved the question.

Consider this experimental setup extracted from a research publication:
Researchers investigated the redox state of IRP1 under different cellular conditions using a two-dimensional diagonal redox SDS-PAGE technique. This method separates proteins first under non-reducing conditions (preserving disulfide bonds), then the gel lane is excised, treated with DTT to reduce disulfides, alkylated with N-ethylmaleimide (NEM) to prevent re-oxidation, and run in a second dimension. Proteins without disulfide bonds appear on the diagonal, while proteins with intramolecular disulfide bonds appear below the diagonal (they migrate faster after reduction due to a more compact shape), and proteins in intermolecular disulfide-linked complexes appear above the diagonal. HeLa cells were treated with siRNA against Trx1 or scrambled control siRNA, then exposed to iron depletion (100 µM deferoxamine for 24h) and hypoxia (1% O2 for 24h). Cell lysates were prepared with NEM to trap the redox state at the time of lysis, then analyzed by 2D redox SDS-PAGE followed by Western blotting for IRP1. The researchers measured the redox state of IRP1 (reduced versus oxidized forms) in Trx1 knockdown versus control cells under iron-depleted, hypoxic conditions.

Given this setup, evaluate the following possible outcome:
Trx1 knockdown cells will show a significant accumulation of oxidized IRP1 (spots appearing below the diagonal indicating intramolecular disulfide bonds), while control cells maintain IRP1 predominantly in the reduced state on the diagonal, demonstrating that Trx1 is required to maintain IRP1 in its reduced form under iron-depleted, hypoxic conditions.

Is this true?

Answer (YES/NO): YES